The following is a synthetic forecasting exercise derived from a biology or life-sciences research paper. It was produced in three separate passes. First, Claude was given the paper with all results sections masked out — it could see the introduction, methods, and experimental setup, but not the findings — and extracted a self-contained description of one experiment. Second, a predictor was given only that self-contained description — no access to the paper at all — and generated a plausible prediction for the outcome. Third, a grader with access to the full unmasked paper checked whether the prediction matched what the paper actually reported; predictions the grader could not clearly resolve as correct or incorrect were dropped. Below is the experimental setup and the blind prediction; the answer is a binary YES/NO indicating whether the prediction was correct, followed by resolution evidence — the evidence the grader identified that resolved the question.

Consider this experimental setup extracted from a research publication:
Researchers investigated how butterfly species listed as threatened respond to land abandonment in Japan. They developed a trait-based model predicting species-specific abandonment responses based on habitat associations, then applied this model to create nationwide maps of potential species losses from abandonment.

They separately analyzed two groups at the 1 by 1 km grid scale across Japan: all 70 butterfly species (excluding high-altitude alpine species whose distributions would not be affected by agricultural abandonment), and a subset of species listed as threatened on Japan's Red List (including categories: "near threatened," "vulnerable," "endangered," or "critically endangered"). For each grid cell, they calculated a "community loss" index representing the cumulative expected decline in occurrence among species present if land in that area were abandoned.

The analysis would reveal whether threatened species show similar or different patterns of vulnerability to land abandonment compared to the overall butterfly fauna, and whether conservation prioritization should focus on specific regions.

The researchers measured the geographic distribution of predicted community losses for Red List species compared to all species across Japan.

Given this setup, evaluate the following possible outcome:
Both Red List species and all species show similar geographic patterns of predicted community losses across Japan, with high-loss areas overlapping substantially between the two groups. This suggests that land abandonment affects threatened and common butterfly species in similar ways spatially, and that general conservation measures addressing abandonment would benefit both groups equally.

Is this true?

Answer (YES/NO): NO